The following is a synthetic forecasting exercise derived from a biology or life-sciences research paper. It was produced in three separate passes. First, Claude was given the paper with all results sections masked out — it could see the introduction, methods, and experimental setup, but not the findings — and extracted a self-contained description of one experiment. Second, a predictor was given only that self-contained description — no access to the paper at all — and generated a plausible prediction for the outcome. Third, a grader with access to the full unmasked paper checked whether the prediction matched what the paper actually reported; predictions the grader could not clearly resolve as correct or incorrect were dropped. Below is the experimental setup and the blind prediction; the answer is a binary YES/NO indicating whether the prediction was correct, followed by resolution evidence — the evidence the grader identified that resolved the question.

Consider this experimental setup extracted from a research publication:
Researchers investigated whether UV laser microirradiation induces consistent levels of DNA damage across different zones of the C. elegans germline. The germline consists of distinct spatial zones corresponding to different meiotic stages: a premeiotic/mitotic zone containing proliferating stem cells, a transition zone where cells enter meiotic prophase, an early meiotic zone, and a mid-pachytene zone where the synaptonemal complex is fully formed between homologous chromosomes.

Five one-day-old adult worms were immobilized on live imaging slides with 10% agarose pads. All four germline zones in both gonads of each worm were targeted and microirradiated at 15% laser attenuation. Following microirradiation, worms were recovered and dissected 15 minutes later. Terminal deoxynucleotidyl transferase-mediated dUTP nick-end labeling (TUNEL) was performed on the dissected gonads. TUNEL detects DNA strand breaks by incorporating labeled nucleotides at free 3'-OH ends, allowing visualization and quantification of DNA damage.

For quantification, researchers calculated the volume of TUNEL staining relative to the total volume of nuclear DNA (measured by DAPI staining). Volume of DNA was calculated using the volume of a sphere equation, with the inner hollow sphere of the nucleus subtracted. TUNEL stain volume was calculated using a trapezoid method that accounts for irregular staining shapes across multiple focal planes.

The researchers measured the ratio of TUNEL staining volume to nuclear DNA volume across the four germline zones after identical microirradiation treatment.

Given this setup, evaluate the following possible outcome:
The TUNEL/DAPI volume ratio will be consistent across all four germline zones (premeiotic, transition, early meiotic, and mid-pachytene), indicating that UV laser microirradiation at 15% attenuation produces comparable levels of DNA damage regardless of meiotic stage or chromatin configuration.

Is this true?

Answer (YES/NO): NO